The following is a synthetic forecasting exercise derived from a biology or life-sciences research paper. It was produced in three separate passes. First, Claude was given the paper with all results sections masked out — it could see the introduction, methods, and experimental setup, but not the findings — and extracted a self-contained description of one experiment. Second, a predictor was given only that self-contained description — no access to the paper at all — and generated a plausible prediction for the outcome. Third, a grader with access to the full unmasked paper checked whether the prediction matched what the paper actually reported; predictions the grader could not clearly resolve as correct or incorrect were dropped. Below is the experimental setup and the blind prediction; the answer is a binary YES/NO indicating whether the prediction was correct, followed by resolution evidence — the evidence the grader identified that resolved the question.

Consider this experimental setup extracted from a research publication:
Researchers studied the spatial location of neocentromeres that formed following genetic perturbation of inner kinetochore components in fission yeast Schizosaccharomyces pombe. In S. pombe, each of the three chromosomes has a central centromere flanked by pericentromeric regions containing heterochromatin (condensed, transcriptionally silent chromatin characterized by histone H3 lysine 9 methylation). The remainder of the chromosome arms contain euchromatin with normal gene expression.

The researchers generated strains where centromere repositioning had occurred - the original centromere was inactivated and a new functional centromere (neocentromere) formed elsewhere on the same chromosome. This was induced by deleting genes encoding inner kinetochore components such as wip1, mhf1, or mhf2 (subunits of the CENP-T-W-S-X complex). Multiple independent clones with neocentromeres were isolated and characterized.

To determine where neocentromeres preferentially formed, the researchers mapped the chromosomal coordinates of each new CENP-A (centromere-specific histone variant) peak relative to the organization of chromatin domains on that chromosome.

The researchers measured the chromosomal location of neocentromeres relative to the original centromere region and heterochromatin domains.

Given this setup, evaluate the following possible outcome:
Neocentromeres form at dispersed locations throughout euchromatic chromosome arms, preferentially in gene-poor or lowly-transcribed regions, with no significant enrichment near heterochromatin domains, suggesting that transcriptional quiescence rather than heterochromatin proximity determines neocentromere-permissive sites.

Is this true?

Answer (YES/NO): NO